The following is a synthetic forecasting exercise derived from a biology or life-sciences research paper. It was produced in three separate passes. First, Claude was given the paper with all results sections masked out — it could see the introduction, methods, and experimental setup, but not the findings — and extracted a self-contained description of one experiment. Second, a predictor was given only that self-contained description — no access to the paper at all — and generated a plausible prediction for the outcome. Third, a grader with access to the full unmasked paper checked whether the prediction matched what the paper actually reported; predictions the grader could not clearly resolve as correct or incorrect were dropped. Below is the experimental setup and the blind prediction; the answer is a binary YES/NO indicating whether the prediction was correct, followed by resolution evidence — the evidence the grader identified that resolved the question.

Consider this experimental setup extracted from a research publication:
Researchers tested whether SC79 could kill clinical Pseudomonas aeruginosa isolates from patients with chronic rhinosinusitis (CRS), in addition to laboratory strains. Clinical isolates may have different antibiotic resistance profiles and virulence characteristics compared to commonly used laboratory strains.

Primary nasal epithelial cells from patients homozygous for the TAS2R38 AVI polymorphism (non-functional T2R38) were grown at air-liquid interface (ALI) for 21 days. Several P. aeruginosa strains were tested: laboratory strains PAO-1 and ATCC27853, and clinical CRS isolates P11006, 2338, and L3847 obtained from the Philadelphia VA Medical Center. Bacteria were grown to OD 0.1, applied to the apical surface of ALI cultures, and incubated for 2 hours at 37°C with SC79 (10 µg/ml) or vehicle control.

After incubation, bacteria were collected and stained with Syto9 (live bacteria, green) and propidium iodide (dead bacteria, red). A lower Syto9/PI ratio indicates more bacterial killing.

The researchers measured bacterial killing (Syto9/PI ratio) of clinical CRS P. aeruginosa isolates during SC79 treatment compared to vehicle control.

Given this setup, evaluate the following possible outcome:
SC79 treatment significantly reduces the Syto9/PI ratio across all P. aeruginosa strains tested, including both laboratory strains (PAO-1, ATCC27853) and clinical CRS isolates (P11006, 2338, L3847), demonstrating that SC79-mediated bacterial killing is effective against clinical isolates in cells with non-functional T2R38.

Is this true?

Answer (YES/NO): YES